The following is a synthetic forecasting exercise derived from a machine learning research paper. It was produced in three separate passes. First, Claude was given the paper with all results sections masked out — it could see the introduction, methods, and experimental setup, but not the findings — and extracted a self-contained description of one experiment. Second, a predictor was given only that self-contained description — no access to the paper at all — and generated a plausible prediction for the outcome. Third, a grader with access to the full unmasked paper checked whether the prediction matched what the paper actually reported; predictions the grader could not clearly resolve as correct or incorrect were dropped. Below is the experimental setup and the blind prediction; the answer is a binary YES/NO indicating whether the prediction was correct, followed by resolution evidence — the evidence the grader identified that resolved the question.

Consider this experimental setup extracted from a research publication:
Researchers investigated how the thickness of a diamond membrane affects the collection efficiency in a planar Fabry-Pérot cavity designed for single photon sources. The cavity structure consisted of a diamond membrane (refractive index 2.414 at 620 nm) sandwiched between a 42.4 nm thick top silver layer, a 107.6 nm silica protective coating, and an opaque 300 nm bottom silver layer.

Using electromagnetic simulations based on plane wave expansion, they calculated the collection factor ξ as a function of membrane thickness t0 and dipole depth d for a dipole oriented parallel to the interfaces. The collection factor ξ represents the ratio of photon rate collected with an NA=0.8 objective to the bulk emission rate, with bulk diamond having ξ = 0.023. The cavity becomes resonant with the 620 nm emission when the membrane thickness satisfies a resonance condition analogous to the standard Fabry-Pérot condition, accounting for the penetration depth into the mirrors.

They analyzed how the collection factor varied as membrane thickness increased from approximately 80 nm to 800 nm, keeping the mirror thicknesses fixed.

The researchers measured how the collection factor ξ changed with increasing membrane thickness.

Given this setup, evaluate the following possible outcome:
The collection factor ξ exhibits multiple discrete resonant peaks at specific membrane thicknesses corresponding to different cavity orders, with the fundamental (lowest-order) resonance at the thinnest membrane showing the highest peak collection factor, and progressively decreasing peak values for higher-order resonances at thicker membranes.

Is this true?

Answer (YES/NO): YES